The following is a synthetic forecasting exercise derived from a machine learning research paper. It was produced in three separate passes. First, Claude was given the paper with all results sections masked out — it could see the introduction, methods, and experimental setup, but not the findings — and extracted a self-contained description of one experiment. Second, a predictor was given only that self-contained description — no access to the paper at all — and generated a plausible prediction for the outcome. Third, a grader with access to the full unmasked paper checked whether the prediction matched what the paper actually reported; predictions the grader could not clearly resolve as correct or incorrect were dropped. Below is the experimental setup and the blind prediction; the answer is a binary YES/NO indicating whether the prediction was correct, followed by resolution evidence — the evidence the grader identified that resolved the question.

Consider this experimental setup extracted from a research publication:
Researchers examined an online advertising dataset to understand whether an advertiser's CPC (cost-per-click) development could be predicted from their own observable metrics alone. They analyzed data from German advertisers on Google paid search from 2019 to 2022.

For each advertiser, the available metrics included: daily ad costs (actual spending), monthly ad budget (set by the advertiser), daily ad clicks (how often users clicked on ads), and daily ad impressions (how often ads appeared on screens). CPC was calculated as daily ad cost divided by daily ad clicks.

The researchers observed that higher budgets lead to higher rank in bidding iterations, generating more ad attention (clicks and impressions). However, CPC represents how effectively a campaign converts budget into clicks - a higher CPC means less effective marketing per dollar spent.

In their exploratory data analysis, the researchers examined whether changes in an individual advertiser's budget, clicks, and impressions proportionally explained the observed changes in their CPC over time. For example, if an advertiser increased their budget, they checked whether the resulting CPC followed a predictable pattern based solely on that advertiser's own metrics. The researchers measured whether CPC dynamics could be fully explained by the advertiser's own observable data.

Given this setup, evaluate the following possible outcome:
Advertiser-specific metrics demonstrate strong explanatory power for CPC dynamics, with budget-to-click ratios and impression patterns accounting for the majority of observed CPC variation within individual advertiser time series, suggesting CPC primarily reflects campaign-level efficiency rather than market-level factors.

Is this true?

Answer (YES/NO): NO